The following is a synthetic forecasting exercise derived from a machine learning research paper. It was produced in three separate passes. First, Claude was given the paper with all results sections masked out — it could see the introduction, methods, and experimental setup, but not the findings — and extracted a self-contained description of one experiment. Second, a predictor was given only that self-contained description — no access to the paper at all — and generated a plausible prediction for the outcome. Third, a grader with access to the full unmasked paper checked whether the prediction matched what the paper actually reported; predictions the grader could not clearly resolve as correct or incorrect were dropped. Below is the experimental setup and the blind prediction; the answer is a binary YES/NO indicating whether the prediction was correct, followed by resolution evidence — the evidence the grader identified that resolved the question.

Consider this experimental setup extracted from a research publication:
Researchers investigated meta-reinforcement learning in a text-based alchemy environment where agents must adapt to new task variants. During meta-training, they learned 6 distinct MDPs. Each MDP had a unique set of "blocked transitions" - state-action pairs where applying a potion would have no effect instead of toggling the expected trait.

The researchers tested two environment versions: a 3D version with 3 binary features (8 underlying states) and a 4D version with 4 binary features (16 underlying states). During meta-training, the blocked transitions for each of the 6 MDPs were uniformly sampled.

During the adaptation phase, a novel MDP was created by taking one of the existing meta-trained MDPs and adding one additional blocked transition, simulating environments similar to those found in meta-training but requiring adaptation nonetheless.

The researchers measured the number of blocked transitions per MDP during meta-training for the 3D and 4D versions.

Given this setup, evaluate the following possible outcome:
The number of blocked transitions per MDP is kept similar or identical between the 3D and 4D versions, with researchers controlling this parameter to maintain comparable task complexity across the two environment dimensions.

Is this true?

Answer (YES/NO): NO